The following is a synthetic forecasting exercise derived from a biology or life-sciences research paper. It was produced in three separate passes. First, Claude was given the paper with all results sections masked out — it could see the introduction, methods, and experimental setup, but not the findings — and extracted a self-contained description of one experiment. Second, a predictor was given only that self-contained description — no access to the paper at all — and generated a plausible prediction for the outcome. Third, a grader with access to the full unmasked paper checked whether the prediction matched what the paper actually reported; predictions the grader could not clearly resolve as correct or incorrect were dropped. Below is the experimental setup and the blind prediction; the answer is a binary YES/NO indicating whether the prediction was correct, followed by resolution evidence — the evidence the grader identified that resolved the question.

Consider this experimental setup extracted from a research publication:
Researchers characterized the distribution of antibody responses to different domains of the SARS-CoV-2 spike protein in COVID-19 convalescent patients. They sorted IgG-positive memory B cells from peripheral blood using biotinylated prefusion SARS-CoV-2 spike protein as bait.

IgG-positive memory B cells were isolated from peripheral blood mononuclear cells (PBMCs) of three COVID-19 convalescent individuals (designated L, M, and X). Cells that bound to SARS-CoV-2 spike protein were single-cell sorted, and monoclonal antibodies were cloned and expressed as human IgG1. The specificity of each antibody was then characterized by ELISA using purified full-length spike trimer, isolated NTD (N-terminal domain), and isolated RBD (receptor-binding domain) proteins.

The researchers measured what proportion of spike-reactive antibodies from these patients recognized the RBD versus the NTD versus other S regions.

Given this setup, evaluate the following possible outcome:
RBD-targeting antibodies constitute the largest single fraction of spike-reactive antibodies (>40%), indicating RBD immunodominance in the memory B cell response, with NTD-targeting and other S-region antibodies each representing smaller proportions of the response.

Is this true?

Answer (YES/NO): YES